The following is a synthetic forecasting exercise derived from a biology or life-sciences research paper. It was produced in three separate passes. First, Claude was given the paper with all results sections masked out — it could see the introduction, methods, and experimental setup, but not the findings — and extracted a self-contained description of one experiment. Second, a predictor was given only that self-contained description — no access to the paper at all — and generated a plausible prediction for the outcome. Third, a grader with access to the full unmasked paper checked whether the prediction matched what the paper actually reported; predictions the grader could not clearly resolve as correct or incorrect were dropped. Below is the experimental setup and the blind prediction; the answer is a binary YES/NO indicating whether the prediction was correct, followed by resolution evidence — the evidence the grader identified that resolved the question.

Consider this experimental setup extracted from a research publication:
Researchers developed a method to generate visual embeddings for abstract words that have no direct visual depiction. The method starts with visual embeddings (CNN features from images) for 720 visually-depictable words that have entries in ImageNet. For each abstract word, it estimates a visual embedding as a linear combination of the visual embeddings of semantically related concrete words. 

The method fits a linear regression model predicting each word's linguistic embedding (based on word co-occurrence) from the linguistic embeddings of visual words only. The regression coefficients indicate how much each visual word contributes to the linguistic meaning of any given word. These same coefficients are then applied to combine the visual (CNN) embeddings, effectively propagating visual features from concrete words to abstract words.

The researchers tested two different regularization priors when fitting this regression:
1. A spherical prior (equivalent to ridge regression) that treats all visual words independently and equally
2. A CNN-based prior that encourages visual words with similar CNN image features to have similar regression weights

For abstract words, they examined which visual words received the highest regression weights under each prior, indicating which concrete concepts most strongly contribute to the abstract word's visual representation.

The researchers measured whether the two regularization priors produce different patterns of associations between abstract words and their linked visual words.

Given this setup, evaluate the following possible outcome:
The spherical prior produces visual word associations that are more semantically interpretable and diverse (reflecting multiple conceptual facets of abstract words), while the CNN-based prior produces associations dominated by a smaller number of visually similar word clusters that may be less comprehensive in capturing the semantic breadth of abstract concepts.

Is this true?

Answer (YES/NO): NO